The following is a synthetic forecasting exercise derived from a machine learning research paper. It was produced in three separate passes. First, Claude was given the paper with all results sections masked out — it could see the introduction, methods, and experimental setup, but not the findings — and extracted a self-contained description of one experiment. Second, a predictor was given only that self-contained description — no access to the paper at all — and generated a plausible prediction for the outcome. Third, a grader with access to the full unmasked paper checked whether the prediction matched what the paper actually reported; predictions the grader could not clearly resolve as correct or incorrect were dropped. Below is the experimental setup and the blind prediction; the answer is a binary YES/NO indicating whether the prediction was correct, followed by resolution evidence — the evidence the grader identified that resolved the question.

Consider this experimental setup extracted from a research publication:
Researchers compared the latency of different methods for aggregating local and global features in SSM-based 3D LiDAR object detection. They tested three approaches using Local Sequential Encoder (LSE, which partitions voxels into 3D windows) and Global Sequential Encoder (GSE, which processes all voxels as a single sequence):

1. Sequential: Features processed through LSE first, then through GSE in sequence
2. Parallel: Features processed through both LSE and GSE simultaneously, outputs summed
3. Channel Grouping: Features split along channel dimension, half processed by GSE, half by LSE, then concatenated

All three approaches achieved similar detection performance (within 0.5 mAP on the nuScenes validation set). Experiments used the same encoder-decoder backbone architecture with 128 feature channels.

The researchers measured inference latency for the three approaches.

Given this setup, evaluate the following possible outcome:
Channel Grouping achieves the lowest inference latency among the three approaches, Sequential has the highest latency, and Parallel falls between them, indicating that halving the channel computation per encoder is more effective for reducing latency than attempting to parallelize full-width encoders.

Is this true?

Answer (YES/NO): NO